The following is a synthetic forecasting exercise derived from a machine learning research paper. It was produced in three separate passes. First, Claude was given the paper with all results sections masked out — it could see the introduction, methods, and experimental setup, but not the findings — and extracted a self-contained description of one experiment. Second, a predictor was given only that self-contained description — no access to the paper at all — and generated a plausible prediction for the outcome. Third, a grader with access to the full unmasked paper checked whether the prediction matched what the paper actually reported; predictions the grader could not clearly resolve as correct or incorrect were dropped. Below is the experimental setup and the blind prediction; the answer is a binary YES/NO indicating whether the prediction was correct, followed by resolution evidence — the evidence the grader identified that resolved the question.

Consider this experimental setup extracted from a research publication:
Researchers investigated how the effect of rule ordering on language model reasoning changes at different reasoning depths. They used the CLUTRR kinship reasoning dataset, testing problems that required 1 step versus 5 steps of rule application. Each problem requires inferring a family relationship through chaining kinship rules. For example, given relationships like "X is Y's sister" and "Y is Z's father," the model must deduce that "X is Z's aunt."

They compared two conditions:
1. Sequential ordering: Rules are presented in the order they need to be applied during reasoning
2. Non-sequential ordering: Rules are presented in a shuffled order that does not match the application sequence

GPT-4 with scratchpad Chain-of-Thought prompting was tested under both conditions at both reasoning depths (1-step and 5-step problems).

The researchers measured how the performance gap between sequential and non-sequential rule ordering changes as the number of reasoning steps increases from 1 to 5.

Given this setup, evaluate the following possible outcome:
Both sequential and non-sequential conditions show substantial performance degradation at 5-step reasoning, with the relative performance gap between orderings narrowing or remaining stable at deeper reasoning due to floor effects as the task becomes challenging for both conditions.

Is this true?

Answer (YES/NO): NO